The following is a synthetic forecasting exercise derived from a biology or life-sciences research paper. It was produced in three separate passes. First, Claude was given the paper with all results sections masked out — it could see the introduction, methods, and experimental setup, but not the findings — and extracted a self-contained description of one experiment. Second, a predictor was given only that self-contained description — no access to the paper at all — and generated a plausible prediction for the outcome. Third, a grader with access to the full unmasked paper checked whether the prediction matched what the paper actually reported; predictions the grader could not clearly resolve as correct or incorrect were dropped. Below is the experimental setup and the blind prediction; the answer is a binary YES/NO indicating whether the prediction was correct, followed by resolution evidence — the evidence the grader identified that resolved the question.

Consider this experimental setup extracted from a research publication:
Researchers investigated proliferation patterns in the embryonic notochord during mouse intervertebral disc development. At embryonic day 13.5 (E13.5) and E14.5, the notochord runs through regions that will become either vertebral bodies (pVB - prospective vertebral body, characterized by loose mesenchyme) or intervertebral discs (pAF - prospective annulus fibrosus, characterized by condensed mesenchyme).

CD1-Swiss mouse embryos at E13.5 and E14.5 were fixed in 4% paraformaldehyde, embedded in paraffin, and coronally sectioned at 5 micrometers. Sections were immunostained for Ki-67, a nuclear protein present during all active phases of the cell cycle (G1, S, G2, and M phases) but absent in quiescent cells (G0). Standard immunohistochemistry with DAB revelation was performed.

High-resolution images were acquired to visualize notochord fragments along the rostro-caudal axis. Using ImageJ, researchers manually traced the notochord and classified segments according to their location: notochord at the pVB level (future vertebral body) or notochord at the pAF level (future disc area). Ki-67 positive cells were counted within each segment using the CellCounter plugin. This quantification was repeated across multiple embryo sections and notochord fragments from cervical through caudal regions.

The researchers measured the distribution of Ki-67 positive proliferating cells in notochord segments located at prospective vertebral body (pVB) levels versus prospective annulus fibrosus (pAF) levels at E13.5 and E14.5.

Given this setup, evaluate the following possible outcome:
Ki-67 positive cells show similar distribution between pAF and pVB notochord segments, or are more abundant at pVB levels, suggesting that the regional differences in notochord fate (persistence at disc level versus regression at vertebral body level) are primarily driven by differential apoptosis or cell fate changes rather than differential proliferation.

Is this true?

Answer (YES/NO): NO